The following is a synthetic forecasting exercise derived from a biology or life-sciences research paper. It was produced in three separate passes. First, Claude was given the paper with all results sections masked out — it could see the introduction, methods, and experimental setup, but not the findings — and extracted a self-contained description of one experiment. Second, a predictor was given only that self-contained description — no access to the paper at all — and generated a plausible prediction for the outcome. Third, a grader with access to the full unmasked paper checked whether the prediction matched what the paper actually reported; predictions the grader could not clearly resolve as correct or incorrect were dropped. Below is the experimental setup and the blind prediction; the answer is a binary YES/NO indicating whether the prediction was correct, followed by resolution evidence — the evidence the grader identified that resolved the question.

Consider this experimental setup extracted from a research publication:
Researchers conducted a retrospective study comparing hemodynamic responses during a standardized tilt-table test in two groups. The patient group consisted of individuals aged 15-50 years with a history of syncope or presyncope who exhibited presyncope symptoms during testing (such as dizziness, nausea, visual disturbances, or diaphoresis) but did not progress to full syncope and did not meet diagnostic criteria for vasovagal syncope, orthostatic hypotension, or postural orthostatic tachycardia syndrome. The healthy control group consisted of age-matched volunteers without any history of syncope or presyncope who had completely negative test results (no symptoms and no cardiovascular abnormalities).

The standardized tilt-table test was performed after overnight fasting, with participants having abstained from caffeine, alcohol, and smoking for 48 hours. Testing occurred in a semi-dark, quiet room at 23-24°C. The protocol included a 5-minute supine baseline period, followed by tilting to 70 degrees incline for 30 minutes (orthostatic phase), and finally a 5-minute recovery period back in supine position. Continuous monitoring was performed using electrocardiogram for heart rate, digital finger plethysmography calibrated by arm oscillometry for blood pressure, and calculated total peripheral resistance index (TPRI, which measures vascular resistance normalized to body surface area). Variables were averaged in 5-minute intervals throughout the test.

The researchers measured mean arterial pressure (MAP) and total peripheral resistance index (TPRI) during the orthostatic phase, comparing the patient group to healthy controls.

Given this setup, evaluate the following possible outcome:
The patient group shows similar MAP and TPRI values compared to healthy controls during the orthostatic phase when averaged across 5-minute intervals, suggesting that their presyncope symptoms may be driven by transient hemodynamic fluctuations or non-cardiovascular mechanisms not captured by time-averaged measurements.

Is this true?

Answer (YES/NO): YES